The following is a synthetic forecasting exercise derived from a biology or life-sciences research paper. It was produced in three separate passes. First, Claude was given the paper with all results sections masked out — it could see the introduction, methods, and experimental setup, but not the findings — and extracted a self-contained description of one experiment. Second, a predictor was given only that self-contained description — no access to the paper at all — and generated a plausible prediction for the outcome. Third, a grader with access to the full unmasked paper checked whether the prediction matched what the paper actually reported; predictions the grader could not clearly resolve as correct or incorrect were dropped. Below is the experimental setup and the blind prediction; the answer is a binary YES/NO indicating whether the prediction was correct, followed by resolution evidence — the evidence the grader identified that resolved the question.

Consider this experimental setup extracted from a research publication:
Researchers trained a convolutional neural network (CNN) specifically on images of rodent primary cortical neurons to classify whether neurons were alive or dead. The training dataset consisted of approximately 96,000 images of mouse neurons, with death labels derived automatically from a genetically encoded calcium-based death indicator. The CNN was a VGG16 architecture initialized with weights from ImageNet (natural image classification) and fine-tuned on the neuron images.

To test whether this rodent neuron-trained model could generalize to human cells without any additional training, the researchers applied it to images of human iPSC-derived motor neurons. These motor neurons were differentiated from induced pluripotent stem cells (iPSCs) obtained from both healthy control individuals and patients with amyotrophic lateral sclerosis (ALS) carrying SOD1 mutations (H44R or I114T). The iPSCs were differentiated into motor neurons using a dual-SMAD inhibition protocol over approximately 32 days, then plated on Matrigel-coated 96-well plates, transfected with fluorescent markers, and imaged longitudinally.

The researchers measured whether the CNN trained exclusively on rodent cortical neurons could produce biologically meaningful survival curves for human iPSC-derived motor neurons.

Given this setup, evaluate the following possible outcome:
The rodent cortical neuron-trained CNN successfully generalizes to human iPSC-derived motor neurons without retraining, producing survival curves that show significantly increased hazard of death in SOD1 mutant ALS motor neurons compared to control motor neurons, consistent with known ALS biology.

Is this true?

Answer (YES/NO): NO